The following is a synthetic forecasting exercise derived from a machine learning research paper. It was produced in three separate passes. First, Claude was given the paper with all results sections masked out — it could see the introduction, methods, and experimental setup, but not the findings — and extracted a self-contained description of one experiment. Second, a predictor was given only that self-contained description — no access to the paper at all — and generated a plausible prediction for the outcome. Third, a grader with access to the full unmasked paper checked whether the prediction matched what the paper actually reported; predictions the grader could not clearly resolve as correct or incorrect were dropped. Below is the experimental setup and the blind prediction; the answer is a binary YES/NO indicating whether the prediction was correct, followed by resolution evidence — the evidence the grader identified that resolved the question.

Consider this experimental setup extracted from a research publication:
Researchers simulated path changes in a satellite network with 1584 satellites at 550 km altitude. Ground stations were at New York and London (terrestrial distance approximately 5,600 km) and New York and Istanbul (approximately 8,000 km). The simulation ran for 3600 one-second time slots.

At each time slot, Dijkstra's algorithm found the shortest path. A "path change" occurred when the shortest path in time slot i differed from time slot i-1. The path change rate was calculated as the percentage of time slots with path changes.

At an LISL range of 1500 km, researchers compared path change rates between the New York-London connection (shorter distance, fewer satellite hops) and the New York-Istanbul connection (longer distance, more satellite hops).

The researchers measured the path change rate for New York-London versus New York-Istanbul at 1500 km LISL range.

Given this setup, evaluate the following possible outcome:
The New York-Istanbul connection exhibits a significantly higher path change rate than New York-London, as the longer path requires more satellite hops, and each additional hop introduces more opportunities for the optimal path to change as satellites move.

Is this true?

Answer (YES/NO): NO